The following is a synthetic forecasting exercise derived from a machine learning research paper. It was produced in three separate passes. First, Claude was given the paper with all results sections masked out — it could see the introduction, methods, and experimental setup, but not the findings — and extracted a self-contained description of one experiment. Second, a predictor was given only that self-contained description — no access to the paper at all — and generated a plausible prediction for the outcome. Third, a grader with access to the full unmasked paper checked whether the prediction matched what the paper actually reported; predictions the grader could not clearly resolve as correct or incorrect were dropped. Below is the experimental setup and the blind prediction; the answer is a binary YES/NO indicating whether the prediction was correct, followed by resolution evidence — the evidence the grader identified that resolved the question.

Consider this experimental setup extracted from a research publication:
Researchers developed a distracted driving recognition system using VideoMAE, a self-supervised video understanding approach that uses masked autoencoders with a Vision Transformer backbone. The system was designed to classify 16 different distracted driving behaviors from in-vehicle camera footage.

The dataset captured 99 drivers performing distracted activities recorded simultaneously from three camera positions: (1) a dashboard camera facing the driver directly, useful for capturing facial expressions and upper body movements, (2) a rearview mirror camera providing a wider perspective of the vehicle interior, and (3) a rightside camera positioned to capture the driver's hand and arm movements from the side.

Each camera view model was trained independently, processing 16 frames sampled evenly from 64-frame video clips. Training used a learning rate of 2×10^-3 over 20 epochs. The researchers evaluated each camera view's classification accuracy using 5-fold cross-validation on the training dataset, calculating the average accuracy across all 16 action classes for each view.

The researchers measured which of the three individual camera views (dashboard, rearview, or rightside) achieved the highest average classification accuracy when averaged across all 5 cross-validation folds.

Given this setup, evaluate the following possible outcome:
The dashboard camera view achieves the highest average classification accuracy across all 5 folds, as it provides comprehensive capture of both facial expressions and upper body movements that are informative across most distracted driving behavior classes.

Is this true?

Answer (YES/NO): NO